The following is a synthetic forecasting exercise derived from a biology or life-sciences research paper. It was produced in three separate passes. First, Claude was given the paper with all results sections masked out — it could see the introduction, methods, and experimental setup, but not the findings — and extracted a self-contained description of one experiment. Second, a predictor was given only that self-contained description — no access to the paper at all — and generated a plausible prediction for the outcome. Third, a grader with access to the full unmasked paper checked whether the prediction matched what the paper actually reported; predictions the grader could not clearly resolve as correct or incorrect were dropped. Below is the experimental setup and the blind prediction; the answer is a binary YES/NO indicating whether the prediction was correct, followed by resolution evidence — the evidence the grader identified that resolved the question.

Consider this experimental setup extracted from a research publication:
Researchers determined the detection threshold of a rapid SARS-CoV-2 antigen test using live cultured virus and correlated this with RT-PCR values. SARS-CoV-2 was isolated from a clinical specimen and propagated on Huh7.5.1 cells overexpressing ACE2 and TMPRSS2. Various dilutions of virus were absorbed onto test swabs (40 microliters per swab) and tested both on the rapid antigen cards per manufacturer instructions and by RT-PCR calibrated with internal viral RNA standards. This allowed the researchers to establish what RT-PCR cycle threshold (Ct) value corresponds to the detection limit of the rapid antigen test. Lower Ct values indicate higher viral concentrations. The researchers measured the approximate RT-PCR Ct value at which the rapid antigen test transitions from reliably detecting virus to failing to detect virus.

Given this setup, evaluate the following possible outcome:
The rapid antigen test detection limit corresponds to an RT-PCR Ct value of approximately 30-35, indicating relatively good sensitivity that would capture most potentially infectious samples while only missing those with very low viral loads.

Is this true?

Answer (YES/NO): NO